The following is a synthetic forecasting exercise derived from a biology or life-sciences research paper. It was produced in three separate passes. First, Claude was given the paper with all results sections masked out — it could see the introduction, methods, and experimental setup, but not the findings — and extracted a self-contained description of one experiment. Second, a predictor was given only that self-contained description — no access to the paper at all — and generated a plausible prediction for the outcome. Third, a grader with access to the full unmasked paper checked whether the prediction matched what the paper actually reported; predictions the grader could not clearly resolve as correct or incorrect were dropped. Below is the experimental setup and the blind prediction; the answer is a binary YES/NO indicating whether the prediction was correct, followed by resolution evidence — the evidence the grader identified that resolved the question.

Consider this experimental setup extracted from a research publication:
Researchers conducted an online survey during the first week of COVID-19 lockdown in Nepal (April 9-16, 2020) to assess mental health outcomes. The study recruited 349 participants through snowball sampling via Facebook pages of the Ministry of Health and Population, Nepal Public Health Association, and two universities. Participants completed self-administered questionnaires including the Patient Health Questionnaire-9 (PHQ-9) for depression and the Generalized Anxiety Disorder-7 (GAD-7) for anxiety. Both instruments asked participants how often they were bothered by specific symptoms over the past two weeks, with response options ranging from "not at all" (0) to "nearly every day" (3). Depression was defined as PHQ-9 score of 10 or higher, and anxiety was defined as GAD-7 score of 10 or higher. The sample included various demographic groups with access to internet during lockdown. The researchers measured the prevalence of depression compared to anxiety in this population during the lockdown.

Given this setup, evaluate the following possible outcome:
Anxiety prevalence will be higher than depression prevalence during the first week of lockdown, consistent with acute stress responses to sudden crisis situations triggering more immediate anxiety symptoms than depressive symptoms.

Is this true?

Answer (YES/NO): NO